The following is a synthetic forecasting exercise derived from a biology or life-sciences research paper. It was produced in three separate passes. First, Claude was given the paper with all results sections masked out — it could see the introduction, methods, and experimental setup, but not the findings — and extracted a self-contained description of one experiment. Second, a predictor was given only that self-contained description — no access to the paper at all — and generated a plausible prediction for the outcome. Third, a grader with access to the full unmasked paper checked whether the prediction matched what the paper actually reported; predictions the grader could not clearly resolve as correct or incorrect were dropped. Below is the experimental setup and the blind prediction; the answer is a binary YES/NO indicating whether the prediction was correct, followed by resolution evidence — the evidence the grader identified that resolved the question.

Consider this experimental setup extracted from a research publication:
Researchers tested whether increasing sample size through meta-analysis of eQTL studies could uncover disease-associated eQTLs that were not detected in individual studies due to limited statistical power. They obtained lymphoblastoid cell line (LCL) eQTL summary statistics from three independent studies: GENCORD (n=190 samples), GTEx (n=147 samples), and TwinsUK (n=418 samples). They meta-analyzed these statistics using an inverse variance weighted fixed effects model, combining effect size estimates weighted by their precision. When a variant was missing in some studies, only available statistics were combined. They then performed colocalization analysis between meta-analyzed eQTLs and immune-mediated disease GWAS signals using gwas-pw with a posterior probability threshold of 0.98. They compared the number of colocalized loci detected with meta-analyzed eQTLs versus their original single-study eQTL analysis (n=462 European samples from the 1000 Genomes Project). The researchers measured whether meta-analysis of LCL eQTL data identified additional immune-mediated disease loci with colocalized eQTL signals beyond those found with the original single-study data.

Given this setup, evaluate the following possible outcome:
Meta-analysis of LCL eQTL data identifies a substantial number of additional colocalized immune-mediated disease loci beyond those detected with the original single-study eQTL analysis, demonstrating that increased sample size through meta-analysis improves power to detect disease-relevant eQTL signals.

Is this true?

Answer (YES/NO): NO